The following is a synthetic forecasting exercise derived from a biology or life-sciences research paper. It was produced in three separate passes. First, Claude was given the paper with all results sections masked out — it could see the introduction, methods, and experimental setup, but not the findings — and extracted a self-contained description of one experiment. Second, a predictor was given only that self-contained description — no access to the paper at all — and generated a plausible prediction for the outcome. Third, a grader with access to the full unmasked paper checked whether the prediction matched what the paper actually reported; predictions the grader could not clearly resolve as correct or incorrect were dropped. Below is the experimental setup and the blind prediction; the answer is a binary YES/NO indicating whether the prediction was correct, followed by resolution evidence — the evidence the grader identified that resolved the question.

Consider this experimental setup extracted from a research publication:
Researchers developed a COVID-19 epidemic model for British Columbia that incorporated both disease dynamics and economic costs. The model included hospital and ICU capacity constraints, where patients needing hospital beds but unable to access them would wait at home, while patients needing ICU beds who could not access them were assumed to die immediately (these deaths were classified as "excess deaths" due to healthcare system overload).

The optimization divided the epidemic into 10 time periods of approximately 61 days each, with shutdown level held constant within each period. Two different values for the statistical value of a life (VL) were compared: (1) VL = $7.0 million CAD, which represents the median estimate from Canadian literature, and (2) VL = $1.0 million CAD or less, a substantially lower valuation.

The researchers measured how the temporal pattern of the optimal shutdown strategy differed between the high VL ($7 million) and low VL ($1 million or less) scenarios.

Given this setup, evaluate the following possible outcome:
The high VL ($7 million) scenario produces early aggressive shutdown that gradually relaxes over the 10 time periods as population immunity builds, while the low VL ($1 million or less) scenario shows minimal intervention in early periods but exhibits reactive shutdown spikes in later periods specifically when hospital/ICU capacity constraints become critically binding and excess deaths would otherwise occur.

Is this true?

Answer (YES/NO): NO